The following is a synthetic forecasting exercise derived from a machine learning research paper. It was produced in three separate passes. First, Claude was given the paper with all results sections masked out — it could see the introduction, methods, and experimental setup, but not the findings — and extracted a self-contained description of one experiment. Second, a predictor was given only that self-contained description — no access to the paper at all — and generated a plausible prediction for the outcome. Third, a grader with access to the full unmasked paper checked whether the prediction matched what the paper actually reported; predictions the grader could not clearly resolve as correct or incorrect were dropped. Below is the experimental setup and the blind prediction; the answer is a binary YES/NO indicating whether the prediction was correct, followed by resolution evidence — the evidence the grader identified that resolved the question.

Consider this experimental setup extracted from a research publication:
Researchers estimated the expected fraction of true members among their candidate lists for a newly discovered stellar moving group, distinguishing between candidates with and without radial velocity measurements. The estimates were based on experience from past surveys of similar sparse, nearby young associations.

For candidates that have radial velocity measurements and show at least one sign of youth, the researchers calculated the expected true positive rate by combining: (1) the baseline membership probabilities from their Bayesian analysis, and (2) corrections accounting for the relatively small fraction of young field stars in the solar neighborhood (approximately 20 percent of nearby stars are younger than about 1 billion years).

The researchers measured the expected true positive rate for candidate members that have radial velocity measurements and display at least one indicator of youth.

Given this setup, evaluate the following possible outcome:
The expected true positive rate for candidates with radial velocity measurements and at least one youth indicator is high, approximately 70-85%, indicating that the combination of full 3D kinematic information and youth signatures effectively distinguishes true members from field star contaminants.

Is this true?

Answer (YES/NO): NO